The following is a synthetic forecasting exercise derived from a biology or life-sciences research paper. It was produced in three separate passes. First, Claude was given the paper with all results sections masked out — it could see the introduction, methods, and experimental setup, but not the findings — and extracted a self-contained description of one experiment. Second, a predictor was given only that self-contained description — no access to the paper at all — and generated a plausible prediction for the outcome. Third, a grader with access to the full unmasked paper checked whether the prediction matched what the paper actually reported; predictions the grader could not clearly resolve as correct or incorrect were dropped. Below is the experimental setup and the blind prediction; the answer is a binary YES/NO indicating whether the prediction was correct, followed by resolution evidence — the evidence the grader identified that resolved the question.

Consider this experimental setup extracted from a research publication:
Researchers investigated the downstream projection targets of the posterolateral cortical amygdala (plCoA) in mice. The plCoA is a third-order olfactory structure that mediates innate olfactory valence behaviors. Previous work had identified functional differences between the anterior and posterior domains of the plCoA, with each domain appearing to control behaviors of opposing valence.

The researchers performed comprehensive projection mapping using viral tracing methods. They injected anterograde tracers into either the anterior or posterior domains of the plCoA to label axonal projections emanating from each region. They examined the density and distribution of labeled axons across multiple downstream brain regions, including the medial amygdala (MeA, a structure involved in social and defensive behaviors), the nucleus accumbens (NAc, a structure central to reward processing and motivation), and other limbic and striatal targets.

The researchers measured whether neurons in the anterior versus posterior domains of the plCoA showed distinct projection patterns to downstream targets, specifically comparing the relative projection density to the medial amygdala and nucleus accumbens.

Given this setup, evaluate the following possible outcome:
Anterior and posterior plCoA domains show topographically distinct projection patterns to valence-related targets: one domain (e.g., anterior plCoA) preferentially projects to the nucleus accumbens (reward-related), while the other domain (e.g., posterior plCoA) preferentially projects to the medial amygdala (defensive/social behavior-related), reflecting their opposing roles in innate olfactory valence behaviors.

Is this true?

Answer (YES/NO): NO